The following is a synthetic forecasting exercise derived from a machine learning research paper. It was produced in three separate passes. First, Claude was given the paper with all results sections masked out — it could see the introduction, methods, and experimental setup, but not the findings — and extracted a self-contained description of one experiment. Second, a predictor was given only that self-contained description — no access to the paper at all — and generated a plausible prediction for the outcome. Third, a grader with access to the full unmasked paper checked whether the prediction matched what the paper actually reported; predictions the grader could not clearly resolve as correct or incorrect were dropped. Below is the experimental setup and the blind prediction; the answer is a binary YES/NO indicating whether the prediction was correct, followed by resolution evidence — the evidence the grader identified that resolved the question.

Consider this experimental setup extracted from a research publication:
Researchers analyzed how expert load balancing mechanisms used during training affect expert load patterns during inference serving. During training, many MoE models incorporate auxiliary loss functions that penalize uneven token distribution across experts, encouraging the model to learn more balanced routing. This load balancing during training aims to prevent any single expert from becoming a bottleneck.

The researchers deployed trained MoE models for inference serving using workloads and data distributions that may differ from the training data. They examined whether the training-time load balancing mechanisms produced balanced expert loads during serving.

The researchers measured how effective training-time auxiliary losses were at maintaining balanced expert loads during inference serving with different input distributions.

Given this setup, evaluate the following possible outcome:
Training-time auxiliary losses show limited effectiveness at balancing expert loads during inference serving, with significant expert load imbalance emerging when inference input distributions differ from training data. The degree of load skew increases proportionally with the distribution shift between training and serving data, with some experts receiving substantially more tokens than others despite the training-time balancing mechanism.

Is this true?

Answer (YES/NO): YES